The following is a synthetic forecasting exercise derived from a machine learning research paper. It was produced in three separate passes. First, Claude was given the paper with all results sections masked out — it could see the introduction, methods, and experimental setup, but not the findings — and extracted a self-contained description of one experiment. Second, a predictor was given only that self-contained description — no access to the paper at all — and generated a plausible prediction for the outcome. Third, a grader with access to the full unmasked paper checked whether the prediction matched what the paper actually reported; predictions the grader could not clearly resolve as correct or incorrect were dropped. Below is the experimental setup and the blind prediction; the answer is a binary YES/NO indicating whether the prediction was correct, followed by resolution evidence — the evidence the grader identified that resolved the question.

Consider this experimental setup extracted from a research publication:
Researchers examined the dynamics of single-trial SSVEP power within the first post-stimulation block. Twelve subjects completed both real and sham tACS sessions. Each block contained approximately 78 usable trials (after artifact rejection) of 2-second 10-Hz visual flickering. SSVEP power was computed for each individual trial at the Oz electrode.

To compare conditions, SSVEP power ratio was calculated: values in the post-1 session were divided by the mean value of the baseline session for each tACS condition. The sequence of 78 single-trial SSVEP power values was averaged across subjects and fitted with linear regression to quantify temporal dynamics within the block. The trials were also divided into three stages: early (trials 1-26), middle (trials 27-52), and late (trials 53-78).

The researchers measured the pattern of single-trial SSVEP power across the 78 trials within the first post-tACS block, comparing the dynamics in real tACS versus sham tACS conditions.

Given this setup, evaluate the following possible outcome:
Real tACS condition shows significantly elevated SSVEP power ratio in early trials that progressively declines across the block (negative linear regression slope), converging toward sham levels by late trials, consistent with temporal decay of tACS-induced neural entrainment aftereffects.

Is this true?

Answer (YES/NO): NO